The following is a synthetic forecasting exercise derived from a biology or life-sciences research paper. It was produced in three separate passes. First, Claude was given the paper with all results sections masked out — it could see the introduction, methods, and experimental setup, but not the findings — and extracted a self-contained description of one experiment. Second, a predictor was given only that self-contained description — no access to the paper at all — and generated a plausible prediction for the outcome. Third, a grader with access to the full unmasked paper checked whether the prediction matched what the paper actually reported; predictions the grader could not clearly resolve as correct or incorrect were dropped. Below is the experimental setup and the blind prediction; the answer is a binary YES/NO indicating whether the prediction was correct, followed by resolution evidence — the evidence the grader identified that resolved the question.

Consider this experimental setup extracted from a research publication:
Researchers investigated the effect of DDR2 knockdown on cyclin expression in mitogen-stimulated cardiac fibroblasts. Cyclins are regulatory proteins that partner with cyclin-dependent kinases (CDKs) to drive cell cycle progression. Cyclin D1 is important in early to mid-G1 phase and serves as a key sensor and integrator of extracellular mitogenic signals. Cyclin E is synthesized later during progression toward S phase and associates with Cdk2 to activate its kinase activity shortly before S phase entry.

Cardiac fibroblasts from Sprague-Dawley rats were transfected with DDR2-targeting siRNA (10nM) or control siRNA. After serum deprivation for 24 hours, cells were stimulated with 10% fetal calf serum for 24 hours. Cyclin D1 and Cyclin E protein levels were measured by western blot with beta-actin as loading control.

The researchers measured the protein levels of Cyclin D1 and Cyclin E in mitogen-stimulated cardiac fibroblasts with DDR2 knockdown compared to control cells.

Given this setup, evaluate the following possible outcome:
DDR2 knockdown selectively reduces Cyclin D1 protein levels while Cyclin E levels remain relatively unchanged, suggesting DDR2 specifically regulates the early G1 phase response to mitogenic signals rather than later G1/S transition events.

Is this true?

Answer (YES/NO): NO